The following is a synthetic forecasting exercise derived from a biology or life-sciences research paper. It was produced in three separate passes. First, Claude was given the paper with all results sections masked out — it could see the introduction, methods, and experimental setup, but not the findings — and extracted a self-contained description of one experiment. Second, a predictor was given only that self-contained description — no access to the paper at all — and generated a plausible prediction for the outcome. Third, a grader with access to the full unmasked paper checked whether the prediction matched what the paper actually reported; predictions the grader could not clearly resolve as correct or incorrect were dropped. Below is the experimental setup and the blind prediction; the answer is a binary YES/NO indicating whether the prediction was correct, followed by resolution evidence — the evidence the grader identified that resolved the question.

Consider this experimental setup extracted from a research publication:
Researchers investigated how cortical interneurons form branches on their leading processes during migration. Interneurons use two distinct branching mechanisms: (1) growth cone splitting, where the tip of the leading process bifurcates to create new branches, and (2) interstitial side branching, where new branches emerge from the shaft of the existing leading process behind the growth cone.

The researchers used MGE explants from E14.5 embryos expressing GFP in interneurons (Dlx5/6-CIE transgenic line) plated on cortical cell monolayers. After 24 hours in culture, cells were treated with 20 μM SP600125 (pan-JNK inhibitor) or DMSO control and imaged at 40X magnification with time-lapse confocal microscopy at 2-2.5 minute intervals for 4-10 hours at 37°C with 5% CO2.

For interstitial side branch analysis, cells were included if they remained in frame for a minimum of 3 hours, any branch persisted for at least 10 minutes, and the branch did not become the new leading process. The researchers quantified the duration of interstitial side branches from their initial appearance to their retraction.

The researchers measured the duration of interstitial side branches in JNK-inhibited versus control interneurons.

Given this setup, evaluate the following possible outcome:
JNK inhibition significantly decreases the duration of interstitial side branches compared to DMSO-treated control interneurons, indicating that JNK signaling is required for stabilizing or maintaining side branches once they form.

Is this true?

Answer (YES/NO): YES